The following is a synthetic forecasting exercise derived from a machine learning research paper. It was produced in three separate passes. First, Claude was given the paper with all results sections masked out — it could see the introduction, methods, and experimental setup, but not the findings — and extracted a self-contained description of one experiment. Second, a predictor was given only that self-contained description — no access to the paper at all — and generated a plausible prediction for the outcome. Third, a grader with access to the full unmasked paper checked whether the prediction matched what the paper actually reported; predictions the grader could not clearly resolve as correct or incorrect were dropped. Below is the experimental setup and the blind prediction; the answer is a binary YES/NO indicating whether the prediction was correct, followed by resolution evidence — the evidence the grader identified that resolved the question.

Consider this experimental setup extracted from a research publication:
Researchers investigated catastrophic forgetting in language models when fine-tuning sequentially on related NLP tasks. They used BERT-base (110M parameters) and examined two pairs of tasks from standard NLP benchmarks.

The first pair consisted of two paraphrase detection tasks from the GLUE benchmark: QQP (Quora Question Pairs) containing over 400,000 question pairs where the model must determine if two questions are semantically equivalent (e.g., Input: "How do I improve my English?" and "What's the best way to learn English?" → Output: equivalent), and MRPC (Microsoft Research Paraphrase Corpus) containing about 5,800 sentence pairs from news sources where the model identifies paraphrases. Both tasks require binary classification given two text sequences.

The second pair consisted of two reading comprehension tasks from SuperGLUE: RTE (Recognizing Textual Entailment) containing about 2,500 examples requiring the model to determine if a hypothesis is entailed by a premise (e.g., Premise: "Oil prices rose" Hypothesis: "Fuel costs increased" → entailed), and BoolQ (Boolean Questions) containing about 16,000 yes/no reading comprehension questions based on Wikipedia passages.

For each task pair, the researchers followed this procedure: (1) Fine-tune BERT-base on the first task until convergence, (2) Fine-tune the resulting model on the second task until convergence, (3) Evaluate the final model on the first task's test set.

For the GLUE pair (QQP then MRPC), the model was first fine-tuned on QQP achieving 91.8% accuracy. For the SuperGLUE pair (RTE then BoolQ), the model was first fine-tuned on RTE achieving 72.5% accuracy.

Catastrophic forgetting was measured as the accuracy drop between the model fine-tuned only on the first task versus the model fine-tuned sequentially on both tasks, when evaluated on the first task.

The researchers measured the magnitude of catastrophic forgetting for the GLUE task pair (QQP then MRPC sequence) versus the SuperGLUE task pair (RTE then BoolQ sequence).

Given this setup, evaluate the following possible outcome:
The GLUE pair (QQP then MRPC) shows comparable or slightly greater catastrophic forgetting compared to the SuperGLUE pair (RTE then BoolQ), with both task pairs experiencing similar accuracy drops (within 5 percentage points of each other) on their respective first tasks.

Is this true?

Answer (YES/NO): NO